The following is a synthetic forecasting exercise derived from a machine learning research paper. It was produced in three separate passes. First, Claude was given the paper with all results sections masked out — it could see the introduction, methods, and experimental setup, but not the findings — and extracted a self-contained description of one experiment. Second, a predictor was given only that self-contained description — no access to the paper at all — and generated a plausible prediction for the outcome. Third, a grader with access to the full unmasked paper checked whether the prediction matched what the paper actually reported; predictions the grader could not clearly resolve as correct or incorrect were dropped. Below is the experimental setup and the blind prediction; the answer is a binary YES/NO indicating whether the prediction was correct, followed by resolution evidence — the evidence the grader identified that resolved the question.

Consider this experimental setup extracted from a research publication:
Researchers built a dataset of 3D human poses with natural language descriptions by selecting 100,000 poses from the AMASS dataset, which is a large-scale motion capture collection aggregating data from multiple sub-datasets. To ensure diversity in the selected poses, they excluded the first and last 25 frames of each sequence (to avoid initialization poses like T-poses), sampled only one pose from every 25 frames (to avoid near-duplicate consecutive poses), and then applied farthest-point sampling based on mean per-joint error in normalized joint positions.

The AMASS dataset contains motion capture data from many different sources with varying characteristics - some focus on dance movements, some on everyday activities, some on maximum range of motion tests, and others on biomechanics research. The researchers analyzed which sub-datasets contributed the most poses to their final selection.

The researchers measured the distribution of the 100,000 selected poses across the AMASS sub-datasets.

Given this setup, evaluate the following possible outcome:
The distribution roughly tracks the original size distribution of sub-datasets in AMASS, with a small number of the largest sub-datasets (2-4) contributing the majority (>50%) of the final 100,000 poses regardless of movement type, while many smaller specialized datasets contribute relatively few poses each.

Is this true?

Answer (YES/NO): NO